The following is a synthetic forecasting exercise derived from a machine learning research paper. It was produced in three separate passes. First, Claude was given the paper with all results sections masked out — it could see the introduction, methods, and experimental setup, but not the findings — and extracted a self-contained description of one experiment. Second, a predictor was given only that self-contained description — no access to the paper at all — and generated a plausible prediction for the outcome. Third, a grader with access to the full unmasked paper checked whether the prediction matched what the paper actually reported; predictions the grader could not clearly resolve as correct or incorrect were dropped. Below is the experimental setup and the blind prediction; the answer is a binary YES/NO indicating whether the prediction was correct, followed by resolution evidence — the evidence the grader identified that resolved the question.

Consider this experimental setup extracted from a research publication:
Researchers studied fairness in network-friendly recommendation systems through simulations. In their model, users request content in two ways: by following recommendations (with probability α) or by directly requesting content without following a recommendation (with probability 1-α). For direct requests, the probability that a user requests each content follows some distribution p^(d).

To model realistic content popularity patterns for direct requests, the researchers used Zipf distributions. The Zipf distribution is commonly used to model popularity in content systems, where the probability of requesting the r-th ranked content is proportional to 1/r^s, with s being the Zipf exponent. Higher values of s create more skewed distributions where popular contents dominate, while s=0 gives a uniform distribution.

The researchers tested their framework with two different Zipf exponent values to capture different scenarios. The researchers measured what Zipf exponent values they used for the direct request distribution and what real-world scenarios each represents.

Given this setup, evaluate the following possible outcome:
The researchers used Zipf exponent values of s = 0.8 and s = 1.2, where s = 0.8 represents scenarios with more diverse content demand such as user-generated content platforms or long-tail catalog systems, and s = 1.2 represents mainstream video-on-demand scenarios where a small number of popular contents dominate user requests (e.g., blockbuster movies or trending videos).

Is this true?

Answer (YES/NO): NO